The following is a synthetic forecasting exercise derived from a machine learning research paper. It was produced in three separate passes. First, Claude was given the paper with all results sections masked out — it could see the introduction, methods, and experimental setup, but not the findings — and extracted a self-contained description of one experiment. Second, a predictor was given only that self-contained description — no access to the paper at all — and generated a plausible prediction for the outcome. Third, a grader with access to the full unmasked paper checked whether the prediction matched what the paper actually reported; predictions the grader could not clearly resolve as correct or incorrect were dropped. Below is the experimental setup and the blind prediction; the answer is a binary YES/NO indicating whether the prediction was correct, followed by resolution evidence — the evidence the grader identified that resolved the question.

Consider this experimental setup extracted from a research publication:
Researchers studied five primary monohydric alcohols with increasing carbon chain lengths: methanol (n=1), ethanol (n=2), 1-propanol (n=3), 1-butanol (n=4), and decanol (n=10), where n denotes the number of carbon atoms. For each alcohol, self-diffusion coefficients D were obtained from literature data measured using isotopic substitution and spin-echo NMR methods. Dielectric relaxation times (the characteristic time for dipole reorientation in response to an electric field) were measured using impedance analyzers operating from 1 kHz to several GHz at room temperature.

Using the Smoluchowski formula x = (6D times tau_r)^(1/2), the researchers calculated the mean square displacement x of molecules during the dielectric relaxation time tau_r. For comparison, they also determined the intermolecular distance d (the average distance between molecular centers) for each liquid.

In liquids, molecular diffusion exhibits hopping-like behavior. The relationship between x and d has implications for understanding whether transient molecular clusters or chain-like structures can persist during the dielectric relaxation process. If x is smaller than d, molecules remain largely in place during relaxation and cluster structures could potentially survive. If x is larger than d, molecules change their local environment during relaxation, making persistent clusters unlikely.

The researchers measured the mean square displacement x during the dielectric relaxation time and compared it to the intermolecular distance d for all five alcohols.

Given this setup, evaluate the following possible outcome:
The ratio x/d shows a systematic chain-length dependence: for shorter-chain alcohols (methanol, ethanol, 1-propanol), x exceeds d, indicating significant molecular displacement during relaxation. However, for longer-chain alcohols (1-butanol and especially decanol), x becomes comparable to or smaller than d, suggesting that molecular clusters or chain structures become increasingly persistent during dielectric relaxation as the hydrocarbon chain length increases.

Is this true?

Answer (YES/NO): NO